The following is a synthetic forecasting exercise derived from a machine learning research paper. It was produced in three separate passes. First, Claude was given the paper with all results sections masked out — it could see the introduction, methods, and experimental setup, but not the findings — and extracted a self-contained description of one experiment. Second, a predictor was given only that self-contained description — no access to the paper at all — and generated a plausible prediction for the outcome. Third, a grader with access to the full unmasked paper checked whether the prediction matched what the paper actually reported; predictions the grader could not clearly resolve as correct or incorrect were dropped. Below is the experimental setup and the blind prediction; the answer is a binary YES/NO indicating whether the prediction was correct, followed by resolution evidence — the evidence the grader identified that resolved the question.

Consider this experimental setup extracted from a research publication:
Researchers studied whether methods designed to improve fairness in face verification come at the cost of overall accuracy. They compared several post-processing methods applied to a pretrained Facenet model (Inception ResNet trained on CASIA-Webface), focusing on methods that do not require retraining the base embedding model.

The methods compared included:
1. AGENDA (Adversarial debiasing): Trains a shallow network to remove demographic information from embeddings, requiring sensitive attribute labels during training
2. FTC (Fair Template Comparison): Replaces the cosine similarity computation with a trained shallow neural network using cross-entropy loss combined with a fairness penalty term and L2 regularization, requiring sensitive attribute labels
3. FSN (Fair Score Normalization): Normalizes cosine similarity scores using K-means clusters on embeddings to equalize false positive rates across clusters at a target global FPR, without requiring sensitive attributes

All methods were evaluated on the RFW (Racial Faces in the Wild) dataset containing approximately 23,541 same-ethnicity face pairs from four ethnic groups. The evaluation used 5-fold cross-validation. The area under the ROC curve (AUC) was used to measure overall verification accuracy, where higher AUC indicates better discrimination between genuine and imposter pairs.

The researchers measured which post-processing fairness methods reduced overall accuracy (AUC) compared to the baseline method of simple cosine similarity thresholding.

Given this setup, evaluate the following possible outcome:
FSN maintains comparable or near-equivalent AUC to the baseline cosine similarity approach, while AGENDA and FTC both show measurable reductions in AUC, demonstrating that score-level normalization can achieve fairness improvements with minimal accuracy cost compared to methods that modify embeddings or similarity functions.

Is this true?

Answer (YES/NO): NO